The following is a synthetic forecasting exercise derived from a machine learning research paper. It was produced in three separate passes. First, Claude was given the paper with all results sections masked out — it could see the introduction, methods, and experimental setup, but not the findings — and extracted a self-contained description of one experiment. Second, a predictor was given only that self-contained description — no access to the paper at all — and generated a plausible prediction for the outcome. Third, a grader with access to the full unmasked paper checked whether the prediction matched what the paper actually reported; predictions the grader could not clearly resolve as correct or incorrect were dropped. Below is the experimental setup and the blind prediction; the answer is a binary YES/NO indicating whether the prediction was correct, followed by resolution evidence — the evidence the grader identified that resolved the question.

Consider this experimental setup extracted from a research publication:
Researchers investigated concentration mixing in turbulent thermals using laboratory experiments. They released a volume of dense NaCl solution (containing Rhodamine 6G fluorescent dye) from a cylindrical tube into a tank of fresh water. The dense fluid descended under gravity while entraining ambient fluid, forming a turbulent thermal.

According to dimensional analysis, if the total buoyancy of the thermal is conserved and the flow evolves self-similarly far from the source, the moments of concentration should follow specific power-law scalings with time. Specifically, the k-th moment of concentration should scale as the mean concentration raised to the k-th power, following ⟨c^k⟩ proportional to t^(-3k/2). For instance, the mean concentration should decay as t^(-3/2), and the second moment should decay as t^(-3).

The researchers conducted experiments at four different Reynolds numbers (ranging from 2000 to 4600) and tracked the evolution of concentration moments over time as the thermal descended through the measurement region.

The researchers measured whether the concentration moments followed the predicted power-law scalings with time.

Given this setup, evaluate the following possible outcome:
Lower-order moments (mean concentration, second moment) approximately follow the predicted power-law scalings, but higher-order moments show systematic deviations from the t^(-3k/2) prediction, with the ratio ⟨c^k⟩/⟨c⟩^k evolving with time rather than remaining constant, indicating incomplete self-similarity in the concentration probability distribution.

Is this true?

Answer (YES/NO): NO